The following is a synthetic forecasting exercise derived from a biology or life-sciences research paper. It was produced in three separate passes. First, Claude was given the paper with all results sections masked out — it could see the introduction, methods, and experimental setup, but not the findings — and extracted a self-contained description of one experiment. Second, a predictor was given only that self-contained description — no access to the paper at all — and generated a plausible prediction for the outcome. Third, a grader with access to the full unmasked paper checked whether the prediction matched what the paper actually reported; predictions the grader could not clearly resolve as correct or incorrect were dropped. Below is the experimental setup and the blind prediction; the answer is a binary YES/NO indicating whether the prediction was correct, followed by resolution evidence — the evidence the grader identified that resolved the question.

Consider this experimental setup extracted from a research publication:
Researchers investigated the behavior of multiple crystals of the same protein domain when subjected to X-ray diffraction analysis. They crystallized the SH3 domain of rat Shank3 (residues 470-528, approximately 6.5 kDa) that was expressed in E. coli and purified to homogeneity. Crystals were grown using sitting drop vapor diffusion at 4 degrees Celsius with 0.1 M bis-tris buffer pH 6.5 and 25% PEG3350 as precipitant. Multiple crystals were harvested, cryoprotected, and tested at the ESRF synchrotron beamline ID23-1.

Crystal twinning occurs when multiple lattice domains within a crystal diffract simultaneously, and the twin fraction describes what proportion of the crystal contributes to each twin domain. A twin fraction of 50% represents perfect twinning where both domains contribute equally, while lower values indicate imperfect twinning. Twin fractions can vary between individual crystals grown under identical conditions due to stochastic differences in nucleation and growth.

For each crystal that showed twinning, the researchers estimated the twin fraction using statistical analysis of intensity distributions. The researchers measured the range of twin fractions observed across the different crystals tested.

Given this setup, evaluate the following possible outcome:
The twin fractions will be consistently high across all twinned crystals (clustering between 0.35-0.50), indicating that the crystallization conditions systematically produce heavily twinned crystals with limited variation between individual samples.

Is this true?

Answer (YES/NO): YES